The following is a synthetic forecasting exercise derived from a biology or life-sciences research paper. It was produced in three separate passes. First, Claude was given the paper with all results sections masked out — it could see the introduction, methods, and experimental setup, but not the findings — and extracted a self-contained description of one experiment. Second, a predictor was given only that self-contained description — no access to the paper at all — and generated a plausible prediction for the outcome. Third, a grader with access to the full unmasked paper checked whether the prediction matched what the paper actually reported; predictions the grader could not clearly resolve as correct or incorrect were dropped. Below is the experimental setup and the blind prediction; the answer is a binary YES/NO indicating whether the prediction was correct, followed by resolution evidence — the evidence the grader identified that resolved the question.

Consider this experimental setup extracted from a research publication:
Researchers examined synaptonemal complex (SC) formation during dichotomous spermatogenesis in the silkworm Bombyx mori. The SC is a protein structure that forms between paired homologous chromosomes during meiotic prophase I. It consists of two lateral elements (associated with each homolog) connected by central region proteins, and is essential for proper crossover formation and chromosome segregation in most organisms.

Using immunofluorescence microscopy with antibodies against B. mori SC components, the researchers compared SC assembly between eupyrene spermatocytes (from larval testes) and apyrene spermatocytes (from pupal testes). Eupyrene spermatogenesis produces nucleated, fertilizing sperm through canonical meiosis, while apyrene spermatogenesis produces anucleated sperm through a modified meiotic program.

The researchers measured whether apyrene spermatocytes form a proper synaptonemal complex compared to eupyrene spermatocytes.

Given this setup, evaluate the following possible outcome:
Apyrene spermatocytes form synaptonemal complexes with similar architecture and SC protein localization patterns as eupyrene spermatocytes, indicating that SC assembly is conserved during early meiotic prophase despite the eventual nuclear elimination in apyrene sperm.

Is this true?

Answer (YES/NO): NO